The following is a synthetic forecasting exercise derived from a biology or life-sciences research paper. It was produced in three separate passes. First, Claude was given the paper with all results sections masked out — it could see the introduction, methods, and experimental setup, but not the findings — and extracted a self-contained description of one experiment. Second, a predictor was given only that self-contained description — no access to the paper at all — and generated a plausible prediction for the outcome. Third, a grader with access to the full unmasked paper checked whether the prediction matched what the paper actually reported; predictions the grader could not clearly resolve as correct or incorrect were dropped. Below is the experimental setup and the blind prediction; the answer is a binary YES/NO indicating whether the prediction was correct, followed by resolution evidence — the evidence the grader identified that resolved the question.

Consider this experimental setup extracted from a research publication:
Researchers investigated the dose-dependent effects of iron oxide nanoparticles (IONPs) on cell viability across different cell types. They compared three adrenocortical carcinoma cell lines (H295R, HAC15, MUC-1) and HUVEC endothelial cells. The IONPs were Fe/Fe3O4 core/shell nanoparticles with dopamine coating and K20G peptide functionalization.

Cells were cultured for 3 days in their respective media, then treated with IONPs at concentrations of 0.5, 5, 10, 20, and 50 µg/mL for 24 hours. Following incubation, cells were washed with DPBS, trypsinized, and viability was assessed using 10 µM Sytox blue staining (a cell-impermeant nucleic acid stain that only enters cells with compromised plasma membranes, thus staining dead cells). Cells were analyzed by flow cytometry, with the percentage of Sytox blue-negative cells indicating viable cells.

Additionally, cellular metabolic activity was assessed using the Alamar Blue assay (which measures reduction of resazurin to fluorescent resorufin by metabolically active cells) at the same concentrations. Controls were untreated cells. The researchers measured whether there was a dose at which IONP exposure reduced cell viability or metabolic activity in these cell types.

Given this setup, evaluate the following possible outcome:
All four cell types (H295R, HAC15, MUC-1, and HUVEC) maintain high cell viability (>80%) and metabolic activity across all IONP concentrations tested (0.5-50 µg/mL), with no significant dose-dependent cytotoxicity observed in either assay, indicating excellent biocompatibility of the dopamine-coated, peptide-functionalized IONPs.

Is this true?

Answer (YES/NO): NO